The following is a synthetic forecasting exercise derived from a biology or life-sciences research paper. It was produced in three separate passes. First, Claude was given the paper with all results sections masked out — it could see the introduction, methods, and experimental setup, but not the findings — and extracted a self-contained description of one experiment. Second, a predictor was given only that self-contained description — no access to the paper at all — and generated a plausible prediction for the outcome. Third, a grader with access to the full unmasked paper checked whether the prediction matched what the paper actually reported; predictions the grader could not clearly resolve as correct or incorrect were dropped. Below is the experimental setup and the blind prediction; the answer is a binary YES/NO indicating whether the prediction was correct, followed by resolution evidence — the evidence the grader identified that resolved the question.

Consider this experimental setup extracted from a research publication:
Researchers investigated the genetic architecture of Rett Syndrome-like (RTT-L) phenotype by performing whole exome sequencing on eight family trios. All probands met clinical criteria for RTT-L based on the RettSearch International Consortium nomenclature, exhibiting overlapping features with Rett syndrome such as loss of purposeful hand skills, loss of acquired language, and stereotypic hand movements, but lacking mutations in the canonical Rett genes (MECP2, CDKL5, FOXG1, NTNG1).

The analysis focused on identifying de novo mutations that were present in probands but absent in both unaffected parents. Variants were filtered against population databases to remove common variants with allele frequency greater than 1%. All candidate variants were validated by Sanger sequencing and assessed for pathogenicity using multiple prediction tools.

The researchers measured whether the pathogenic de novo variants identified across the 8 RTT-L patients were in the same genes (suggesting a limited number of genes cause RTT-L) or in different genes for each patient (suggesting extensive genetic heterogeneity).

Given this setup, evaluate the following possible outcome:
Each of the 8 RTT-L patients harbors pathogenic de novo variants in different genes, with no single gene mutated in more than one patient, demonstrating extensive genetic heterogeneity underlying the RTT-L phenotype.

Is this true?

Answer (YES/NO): YES